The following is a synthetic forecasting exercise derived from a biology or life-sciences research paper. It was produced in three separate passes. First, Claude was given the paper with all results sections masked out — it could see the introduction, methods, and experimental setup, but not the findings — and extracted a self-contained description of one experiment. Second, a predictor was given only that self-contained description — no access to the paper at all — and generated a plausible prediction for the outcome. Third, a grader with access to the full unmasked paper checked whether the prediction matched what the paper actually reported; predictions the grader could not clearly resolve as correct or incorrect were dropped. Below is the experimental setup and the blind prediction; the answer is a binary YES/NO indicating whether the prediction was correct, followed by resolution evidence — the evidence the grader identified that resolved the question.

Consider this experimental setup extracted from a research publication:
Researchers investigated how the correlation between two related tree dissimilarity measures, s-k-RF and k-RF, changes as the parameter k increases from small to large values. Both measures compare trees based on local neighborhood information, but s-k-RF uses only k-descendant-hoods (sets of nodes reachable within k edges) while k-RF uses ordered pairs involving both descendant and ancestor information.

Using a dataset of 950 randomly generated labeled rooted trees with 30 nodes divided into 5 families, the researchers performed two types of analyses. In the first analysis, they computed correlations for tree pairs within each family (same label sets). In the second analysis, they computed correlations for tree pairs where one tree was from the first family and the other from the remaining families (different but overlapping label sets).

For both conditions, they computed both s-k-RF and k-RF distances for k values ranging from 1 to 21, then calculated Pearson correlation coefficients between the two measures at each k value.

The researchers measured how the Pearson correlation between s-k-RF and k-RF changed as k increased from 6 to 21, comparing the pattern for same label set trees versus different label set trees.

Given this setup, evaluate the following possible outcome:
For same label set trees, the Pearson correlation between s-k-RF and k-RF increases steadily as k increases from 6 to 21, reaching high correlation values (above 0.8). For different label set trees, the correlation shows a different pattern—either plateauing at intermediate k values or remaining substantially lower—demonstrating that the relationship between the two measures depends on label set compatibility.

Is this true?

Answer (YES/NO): NO